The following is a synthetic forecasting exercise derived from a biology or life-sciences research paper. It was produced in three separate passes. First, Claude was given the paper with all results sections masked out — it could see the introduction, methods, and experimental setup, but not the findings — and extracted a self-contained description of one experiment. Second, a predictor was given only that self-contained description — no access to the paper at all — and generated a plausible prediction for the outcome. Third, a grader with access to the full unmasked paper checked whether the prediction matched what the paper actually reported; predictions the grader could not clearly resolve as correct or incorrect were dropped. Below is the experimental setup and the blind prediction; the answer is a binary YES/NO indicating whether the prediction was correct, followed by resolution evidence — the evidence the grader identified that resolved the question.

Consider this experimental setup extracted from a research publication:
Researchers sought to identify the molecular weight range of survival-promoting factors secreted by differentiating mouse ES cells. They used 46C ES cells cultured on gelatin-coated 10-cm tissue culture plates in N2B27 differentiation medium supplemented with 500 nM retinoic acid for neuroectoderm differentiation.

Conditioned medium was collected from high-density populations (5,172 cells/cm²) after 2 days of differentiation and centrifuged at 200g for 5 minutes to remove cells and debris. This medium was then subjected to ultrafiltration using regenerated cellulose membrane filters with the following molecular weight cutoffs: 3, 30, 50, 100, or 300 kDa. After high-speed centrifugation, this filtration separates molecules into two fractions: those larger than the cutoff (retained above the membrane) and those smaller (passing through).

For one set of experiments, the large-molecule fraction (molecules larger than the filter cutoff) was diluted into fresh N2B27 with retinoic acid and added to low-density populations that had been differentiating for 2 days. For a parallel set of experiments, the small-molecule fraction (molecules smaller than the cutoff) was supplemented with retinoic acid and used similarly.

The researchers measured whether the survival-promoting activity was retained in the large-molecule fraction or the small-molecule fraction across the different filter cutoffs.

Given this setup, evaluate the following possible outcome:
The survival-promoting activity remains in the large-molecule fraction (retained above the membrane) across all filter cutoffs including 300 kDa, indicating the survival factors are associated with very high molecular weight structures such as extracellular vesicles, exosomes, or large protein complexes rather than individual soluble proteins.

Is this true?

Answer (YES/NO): NO